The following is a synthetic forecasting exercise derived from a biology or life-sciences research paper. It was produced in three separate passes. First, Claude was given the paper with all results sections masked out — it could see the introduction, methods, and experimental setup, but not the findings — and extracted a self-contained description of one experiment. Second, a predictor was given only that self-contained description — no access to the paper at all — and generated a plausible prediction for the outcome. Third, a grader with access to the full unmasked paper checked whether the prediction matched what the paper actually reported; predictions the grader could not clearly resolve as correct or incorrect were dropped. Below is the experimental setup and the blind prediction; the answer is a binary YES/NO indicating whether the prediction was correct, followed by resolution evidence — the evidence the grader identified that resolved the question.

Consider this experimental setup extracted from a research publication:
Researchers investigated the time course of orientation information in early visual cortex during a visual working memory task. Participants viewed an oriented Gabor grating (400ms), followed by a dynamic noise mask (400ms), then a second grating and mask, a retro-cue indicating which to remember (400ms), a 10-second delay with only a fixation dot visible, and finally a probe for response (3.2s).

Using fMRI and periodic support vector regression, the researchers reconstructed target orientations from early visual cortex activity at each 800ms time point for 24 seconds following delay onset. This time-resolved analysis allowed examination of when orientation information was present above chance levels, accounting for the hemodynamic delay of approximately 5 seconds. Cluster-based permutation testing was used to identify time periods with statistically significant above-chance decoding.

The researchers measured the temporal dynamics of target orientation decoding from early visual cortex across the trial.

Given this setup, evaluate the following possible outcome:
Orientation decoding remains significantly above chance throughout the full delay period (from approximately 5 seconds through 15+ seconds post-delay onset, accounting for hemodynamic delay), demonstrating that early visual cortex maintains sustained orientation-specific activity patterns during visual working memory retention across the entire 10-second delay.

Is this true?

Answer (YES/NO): YES